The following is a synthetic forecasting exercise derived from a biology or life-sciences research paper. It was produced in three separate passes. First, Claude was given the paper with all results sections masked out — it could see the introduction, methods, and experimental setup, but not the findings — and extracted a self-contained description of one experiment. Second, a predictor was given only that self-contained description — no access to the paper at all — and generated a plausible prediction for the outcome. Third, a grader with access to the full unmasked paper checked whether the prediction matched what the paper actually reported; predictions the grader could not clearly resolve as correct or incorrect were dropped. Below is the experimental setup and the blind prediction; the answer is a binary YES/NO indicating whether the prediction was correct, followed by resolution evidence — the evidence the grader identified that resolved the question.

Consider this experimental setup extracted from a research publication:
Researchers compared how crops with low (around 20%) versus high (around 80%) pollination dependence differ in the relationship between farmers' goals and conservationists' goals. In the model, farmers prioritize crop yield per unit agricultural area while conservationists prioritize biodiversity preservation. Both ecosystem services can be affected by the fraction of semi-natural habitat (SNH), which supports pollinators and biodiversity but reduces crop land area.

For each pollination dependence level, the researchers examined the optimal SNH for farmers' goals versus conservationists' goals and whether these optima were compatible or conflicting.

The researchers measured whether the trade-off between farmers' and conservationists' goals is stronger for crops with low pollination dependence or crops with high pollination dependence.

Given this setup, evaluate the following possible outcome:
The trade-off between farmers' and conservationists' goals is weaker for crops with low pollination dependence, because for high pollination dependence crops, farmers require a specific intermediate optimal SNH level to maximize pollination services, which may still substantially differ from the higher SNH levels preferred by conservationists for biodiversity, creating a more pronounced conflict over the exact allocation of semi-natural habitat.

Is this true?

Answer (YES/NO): NO